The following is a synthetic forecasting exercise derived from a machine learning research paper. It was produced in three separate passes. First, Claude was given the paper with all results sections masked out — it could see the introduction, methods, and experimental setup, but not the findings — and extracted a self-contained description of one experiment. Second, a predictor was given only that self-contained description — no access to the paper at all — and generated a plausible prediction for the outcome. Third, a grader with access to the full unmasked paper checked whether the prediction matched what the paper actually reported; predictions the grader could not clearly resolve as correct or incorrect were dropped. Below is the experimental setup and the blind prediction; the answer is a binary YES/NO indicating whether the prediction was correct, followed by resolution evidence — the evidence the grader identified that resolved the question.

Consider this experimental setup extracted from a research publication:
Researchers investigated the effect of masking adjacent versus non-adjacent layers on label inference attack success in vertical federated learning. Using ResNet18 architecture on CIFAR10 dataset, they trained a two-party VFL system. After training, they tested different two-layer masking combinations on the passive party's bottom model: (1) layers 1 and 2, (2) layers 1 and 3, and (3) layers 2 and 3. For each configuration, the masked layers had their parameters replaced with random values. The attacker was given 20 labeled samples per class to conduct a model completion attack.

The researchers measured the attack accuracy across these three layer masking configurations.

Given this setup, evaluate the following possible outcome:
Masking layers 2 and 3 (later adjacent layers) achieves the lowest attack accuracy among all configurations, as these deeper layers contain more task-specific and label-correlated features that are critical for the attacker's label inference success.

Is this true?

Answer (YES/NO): NO